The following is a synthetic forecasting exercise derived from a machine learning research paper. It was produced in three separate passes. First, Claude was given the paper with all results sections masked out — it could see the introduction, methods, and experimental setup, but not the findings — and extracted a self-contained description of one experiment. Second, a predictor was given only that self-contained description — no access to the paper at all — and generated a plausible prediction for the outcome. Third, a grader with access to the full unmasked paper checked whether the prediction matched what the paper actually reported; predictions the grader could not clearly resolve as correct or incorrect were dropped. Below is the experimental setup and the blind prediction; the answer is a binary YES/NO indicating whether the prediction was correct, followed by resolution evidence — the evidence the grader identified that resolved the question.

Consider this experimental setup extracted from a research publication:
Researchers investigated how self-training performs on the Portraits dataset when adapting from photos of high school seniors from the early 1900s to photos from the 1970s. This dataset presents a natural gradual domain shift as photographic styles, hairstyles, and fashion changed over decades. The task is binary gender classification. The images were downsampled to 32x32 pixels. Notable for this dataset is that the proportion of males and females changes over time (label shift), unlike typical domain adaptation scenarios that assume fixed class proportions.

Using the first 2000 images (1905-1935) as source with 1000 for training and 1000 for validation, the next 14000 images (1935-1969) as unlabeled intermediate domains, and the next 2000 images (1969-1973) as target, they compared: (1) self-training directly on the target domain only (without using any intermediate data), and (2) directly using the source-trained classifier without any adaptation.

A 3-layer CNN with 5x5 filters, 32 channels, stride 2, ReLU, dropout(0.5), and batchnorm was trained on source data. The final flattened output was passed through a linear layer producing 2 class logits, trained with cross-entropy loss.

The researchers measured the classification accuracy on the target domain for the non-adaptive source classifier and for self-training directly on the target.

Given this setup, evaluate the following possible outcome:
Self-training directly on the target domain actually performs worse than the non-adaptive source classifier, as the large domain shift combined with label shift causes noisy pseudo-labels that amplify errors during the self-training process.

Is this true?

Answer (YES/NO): NO